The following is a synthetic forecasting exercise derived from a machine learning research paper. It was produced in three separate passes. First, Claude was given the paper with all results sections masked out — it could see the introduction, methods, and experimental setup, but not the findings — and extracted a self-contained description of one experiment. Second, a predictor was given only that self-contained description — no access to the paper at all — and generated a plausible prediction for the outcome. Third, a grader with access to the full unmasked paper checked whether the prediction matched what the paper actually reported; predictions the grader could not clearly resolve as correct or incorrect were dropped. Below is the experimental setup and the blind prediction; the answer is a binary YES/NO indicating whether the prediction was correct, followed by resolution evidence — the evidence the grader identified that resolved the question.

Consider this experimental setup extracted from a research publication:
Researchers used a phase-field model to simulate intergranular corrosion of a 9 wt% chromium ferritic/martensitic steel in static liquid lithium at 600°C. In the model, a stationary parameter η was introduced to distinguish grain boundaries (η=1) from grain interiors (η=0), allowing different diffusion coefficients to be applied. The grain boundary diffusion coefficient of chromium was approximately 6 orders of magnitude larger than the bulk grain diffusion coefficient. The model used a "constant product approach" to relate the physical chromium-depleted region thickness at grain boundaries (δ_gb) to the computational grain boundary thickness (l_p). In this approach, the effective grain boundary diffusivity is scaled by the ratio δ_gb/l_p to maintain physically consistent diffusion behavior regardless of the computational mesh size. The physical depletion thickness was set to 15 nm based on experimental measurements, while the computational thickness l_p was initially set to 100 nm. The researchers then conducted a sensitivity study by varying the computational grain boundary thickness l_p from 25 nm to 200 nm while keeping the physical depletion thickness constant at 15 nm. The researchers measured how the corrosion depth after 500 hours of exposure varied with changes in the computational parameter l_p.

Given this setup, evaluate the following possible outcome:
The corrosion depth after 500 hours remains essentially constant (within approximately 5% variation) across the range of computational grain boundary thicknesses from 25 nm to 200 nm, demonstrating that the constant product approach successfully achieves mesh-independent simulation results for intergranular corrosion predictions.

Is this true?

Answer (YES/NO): NO